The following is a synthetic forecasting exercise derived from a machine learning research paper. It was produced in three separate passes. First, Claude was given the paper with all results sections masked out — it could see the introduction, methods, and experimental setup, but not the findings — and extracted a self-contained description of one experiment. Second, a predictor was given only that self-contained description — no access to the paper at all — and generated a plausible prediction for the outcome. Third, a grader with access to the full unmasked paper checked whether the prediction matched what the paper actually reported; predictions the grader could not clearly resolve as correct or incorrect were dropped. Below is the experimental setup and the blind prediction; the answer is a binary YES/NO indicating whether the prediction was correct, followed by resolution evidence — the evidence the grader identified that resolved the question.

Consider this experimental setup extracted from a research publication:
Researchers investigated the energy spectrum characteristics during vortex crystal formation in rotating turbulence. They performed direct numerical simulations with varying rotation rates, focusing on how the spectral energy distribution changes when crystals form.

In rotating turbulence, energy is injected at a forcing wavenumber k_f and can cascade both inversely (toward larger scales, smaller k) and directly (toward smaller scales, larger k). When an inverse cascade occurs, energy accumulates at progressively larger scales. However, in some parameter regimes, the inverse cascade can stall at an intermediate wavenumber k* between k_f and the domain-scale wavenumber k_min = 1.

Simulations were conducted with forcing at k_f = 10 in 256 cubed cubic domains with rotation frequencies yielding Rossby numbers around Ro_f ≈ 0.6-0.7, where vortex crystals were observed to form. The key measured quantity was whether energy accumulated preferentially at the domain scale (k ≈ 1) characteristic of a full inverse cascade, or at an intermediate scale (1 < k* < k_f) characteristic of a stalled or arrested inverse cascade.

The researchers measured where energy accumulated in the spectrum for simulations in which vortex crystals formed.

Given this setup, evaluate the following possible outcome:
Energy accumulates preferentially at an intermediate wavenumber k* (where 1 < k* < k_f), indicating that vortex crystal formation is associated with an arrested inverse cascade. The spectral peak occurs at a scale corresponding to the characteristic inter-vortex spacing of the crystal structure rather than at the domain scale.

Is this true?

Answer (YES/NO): YES